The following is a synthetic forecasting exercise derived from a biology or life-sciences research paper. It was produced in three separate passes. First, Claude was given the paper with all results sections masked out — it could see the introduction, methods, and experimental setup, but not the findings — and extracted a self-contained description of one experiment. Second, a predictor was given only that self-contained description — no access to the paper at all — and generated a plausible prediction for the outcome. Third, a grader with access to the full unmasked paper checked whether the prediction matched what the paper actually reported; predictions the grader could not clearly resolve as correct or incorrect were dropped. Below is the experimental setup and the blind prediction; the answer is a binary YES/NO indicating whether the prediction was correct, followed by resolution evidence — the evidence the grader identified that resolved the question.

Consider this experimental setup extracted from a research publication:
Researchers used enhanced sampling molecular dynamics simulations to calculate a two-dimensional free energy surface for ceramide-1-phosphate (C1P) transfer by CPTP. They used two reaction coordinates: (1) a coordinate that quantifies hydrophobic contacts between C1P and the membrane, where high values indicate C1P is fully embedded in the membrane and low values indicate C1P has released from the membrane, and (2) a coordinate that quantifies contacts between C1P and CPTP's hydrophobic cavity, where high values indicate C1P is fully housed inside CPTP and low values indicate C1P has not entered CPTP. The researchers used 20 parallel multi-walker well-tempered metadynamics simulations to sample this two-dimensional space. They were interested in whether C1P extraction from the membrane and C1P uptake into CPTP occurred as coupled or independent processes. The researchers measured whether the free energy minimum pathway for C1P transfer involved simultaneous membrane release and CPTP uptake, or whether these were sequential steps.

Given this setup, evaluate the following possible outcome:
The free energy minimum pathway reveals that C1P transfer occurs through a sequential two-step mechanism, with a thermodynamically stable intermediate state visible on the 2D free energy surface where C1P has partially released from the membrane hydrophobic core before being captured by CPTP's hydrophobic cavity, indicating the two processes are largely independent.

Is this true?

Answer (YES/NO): NO